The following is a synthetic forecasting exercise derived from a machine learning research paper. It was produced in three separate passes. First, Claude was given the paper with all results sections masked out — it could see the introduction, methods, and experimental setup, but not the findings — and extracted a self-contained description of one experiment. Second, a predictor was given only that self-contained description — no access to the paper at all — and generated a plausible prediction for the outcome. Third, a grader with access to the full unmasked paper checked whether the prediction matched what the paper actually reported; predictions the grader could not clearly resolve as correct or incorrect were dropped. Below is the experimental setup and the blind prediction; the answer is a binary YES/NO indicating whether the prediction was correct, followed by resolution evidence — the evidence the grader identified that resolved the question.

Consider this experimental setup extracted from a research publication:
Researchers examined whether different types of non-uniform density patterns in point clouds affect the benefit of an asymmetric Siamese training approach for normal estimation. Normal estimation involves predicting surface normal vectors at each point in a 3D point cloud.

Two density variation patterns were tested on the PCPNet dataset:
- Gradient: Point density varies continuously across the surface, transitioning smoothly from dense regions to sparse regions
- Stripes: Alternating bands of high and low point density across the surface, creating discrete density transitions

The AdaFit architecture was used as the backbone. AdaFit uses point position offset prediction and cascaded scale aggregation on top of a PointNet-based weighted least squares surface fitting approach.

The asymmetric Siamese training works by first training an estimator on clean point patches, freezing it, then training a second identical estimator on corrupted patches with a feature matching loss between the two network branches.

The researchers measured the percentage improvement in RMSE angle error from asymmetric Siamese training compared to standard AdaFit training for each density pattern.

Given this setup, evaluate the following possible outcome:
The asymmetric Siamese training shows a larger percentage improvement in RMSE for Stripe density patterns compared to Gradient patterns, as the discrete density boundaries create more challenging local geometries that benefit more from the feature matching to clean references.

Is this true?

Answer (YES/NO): NO